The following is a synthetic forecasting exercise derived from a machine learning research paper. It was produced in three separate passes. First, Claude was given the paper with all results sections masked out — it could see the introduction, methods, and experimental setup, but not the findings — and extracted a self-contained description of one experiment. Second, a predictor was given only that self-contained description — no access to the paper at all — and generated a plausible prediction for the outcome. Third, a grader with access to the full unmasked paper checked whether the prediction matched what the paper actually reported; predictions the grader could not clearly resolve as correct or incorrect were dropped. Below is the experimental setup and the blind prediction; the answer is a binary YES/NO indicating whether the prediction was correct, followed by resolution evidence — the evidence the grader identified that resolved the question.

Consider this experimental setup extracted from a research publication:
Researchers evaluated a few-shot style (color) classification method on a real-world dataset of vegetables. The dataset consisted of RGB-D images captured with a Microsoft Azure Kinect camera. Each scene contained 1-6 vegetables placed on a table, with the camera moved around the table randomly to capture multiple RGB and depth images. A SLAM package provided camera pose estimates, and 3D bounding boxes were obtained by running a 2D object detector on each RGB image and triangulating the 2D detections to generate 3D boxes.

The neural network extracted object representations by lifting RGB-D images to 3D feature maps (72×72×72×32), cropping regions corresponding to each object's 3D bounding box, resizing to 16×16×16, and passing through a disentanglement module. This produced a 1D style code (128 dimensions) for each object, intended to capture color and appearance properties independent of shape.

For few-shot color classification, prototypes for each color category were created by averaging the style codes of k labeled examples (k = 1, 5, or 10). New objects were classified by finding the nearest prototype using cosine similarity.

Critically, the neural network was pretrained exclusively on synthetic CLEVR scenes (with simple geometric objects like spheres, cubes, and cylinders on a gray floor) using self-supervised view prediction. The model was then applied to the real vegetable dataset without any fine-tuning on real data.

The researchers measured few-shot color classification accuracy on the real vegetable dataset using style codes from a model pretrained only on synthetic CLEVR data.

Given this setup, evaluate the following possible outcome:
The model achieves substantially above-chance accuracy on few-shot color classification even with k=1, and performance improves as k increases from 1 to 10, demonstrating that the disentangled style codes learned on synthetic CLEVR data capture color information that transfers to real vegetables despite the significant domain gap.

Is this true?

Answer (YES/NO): NO